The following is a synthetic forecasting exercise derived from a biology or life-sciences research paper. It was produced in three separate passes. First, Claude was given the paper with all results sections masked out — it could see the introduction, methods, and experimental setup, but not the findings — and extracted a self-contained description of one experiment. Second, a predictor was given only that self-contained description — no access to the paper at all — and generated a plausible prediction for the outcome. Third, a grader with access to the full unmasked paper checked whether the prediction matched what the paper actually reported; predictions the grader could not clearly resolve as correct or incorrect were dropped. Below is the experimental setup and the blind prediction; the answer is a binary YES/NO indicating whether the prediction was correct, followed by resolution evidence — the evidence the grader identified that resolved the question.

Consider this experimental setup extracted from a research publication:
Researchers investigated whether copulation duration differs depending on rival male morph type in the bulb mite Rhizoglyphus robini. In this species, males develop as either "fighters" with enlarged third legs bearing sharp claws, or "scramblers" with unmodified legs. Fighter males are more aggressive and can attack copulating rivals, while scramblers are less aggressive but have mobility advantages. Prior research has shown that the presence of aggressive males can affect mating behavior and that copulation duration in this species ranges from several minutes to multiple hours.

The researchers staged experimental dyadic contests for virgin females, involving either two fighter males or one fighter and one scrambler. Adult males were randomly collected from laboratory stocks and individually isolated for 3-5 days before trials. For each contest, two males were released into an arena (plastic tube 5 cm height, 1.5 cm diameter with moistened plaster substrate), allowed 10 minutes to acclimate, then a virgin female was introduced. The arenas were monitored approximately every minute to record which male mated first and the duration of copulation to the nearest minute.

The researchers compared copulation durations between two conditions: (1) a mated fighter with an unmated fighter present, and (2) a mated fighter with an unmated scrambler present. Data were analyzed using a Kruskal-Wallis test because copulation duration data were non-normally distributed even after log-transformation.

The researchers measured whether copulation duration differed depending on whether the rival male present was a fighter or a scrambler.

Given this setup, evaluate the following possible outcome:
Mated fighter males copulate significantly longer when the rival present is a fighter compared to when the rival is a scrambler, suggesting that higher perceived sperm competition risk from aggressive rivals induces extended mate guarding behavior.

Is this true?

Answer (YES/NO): NO